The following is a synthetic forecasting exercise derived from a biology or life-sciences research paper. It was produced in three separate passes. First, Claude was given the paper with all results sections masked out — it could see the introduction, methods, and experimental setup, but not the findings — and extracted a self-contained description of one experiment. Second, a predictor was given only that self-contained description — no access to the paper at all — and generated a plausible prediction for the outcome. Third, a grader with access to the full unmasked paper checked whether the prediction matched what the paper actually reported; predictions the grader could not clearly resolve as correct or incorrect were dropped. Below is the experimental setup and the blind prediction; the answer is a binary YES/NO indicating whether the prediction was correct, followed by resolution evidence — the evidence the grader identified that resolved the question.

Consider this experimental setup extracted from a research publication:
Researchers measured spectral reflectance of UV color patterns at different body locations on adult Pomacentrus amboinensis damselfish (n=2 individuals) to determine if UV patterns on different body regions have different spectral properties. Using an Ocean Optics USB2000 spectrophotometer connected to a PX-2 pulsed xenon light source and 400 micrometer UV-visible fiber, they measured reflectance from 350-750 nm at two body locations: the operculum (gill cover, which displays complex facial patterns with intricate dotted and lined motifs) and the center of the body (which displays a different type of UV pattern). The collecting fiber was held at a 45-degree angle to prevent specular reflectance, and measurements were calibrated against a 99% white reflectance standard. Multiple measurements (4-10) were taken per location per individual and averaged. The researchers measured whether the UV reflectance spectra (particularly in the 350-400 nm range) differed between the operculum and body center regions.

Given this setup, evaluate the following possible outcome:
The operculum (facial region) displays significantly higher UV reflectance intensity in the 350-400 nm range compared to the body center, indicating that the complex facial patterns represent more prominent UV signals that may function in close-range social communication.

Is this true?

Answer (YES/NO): NO